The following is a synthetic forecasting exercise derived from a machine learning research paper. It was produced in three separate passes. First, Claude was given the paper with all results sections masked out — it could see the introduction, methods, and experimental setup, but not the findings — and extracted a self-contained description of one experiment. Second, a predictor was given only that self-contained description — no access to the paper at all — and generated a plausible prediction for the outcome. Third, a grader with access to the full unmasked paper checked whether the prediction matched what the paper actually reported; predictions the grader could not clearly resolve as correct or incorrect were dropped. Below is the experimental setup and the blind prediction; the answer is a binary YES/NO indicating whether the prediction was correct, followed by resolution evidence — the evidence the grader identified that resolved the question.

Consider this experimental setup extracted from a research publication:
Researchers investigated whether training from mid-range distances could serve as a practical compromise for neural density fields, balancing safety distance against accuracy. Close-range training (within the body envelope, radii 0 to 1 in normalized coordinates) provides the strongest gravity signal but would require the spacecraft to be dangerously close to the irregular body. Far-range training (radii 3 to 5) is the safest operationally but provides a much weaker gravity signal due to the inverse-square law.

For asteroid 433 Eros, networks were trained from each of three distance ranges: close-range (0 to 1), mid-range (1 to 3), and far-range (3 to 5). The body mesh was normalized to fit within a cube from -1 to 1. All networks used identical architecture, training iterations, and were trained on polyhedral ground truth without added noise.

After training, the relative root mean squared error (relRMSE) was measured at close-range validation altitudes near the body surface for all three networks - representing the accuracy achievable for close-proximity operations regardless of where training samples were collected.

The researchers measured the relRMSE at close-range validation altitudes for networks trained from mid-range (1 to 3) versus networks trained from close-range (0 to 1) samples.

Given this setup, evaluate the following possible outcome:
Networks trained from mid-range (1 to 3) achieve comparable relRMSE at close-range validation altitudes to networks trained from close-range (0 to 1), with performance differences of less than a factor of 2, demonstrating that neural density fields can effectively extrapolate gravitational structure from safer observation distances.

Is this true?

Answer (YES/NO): NO